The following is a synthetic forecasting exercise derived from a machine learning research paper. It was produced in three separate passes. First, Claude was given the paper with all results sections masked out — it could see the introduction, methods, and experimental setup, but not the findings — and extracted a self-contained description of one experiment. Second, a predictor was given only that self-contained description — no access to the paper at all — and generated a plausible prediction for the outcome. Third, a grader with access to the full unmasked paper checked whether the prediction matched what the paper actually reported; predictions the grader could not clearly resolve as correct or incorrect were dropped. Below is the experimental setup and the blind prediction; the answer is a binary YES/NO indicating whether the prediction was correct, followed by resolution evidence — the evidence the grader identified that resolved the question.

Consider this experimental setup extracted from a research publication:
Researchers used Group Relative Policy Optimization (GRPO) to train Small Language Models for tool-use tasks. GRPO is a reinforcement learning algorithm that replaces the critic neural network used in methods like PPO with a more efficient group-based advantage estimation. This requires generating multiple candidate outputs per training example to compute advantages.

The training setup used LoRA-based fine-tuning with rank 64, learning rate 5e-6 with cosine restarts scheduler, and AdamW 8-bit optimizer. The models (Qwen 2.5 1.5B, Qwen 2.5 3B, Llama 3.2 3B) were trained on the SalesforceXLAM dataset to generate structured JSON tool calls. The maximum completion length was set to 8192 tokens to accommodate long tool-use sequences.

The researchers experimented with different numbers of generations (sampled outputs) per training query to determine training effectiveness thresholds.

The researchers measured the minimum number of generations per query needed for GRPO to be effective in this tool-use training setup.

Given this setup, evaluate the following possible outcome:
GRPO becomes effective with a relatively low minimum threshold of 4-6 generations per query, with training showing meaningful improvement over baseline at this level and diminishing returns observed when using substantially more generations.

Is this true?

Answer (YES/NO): NO